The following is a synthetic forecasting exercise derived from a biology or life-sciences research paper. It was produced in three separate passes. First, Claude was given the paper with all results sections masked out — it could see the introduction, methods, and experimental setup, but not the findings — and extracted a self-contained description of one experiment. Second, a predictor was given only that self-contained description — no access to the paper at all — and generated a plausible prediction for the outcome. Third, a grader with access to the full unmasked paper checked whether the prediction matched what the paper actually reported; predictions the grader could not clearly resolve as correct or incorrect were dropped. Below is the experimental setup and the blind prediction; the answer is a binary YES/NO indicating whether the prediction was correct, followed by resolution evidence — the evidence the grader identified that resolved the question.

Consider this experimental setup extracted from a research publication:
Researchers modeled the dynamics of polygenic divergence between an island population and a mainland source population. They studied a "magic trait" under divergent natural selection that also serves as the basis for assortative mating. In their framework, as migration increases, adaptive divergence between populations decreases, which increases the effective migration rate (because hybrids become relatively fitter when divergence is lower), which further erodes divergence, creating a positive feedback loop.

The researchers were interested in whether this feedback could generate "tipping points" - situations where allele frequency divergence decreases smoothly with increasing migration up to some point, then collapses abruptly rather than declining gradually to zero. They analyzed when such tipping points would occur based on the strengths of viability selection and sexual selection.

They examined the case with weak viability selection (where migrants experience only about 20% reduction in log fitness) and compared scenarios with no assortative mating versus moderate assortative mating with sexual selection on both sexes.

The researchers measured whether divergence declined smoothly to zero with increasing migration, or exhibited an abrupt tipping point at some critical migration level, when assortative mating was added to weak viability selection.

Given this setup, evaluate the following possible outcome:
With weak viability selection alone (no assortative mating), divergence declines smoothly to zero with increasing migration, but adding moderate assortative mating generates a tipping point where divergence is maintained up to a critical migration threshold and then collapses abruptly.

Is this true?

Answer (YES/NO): YES